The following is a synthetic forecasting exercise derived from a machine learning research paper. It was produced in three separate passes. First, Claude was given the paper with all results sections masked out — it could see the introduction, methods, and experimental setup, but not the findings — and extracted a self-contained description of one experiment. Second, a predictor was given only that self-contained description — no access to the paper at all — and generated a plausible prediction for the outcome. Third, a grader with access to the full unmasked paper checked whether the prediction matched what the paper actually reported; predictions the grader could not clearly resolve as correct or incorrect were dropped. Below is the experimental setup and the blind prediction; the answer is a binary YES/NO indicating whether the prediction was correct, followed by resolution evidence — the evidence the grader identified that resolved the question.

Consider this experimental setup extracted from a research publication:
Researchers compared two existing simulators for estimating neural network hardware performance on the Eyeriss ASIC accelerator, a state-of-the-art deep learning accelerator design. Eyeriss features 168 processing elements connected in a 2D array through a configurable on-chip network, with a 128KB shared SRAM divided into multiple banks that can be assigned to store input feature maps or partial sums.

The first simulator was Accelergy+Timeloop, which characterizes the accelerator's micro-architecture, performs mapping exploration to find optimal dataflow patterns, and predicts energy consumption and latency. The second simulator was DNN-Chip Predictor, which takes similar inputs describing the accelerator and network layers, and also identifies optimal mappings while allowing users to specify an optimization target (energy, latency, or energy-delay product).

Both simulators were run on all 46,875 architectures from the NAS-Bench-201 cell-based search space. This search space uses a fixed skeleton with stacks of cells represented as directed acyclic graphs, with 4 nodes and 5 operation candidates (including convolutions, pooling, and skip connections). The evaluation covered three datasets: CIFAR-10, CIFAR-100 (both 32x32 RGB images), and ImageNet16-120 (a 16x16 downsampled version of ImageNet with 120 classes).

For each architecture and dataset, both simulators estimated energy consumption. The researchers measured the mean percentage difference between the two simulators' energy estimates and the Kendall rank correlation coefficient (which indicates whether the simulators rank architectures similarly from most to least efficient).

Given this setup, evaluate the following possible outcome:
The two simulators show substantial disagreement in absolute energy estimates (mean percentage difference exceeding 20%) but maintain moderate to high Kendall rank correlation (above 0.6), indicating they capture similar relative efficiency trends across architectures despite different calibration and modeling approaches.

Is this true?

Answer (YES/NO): NO